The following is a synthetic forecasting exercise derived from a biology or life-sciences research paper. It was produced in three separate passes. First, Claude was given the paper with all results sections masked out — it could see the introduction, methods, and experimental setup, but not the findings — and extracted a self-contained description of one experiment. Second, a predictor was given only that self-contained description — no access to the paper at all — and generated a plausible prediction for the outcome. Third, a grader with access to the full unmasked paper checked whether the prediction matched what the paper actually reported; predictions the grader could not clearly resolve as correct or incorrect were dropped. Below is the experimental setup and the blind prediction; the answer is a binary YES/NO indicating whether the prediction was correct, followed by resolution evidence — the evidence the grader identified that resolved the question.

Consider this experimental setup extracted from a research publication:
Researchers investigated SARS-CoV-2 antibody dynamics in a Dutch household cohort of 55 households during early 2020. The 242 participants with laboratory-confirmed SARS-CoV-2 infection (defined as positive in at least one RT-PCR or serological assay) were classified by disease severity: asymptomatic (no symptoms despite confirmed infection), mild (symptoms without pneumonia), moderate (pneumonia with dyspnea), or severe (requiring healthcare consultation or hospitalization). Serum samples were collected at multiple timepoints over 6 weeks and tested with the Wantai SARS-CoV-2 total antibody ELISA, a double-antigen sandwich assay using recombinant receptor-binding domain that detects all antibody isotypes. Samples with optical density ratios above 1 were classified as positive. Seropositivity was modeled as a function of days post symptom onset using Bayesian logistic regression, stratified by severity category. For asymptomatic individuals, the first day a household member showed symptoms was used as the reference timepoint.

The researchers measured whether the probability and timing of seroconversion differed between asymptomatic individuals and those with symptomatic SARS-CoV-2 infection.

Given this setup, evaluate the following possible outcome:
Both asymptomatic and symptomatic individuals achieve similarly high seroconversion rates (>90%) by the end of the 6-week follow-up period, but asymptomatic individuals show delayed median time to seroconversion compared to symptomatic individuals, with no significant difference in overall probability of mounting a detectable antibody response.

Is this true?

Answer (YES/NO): NO